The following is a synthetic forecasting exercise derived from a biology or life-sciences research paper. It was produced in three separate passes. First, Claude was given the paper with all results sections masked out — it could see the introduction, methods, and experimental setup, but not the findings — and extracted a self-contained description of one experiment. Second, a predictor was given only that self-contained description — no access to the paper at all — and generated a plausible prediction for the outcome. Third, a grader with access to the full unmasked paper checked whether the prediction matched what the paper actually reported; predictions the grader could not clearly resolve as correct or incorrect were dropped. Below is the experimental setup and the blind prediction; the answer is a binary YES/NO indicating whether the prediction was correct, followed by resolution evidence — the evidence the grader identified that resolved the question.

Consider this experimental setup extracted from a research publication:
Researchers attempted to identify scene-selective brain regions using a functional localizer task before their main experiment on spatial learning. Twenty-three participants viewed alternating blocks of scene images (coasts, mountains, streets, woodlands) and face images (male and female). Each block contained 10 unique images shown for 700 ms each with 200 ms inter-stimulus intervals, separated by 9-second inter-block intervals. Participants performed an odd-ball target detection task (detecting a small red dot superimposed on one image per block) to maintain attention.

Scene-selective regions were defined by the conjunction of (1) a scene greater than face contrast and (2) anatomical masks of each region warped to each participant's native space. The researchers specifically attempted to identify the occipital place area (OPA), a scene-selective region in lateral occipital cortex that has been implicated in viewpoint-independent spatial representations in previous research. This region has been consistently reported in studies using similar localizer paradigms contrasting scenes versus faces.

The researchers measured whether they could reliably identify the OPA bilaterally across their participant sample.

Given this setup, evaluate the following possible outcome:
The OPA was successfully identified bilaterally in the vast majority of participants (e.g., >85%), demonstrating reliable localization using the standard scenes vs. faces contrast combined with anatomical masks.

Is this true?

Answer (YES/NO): NO